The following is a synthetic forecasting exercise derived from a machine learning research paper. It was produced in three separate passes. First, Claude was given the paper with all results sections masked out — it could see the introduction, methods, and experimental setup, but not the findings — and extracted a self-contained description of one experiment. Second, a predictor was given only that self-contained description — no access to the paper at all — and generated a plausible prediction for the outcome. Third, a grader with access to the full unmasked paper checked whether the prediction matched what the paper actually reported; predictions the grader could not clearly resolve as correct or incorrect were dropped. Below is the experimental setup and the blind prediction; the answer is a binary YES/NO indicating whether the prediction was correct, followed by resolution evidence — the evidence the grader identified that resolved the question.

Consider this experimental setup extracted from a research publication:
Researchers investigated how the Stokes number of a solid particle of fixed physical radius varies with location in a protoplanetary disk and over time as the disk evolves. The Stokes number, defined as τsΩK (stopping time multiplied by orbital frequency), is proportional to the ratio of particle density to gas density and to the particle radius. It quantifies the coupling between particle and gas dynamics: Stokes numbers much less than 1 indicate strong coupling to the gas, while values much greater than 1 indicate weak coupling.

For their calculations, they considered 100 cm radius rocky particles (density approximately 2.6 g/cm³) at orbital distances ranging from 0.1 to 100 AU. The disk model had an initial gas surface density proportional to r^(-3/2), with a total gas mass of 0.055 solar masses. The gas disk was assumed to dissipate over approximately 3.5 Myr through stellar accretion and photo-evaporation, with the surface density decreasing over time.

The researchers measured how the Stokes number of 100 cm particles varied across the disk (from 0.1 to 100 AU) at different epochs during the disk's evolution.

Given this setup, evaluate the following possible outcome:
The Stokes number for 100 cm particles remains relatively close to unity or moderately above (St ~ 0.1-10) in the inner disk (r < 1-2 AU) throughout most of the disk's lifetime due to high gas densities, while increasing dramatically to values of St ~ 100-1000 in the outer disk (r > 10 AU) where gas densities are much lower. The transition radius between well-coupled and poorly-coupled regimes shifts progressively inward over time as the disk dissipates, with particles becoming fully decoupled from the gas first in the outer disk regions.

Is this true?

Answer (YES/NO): NO